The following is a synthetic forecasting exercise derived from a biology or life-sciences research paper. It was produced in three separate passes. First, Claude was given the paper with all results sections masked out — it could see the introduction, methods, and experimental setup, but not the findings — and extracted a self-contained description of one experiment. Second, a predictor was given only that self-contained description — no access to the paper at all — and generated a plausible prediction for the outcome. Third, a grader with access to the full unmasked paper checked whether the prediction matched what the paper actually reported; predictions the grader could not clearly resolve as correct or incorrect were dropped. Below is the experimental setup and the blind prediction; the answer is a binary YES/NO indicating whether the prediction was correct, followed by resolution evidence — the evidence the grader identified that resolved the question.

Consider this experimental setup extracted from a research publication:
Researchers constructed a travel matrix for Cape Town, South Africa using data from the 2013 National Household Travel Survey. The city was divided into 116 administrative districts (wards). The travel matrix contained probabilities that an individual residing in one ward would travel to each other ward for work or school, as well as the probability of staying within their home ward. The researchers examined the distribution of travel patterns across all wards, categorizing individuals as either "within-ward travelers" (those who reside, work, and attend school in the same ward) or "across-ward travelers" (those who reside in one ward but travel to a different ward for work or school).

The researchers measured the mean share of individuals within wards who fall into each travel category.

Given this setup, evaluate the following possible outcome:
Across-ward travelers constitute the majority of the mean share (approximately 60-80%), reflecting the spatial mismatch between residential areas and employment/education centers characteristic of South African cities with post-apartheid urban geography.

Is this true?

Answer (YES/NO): YES